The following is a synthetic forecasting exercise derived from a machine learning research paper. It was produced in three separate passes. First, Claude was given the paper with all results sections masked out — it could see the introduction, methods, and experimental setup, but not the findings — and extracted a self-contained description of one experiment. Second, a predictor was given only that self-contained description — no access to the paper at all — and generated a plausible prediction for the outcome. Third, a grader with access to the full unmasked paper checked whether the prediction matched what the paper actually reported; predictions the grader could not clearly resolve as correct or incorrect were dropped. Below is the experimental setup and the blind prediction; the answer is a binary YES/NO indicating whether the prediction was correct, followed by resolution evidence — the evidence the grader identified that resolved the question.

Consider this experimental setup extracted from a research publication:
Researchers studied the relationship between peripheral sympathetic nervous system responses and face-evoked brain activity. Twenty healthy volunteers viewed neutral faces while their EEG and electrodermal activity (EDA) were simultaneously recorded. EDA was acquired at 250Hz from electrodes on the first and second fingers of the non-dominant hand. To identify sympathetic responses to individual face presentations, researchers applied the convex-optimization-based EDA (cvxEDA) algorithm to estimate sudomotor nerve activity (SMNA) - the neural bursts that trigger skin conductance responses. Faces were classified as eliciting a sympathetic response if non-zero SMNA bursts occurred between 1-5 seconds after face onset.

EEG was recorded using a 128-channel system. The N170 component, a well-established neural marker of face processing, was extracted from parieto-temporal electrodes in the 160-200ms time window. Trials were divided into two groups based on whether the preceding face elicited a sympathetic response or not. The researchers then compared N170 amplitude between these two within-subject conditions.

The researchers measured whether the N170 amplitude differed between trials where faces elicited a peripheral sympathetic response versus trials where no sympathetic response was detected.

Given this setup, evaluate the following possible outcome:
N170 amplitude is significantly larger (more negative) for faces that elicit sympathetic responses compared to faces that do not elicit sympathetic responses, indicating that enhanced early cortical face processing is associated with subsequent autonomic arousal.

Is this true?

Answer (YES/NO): YES